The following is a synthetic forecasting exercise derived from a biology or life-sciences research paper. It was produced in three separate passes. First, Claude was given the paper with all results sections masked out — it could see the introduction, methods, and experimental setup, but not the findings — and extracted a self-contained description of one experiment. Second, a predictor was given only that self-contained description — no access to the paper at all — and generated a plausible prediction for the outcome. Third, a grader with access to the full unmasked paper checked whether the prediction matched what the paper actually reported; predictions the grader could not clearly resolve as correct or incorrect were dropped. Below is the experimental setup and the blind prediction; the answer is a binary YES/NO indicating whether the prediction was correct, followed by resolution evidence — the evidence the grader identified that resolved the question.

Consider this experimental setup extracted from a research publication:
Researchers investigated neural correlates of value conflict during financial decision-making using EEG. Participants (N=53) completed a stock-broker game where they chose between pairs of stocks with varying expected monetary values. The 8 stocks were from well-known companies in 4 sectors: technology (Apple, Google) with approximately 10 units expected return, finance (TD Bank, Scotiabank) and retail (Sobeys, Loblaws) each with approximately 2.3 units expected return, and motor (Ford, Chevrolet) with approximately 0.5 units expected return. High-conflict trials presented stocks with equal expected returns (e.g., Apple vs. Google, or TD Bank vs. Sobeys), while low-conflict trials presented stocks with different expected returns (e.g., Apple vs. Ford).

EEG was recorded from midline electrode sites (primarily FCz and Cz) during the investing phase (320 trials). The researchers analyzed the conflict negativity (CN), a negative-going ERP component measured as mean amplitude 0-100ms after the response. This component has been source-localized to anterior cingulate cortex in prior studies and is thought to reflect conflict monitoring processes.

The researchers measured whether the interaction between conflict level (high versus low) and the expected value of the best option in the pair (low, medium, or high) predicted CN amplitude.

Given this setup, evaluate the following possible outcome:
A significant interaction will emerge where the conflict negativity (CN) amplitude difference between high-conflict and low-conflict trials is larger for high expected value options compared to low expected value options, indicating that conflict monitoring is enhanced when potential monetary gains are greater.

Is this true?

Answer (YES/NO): NO